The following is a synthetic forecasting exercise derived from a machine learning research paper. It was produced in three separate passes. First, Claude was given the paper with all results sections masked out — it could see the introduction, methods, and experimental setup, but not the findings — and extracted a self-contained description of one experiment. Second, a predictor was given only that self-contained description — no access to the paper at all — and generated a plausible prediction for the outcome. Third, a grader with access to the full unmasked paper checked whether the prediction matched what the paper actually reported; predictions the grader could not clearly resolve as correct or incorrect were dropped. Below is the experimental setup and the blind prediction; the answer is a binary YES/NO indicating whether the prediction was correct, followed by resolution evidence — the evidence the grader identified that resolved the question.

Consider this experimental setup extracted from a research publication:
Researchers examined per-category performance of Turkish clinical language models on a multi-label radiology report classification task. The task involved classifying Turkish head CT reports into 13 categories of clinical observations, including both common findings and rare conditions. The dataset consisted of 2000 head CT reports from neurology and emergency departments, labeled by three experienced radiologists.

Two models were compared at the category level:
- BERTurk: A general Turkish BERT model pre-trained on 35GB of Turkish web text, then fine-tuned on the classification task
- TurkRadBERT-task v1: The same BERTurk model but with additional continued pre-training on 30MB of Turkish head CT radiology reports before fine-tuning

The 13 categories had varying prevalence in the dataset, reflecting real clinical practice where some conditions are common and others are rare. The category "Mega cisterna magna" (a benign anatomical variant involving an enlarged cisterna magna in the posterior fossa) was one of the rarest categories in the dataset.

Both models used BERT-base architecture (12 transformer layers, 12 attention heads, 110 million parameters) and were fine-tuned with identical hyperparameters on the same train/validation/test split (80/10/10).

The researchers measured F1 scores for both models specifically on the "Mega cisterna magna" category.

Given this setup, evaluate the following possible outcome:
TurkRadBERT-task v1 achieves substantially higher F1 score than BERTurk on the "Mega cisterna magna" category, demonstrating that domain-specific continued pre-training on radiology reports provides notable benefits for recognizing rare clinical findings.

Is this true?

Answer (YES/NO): NO